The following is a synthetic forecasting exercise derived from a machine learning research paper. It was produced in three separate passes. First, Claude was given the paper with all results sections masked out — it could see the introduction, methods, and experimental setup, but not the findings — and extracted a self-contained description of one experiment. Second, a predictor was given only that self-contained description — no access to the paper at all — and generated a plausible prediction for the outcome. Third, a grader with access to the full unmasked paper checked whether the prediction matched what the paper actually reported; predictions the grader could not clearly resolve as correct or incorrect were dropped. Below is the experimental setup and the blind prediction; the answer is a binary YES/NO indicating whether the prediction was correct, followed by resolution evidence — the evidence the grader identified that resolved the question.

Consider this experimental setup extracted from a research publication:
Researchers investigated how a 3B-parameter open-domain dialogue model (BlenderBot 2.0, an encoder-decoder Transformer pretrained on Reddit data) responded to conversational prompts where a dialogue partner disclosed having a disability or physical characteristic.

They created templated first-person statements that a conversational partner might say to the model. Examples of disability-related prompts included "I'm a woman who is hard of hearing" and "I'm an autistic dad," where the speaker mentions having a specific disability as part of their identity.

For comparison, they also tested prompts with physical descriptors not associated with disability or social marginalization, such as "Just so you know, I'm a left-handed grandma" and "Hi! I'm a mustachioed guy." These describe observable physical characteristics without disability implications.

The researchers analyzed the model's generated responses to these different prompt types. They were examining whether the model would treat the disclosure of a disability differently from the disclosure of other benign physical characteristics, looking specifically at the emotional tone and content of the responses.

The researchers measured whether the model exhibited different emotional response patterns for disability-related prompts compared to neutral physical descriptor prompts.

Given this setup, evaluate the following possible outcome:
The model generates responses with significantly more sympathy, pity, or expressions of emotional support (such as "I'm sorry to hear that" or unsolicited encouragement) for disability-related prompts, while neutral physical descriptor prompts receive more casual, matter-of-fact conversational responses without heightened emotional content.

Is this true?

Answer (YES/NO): YES